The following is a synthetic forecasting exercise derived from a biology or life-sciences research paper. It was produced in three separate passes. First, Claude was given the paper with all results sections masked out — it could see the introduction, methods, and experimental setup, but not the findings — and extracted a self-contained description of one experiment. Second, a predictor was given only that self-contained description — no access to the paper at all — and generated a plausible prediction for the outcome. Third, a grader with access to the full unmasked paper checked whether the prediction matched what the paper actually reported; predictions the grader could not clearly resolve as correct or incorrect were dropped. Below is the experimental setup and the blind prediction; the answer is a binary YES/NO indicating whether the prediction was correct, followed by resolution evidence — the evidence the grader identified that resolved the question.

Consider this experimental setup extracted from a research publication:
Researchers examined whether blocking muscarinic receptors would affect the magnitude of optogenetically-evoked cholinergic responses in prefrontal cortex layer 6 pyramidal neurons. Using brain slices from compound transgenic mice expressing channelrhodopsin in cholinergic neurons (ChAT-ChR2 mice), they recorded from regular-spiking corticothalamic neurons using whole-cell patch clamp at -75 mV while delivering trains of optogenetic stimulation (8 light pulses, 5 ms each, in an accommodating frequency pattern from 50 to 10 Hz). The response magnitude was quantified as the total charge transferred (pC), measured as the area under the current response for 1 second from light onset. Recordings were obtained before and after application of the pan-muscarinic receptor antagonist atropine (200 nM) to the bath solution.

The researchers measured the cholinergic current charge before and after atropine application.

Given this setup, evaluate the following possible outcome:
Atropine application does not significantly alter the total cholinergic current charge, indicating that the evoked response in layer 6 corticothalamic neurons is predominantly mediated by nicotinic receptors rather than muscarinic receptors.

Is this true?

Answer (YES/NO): NO